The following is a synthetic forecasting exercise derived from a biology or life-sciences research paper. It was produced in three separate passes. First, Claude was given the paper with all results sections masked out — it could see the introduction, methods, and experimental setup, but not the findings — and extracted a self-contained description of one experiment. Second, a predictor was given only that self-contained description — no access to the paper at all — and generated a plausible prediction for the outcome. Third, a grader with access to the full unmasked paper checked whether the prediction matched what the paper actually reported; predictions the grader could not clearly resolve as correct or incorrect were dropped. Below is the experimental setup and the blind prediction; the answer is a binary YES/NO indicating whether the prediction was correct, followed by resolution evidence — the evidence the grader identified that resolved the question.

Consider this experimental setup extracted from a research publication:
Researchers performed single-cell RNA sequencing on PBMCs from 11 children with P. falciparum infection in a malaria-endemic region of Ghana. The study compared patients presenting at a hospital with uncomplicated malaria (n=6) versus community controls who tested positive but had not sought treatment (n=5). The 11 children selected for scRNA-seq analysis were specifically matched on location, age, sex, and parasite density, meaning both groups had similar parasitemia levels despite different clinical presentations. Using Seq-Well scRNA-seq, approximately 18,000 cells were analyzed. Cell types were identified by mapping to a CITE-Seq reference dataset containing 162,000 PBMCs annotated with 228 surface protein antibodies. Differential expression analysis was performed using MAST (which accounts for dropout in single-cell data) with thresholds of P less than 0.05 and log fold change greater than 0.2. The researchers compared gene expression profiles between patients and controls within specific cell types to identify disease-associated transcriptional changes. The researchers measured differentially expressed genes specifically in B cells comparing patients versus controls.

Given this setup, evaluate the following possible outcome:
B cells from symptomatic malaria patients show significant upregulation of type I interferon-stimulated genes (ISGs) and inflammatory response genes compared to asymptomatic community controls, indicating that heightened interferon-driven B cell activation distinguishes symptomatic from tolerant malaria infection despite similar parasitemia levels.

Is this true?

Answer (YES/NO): YES